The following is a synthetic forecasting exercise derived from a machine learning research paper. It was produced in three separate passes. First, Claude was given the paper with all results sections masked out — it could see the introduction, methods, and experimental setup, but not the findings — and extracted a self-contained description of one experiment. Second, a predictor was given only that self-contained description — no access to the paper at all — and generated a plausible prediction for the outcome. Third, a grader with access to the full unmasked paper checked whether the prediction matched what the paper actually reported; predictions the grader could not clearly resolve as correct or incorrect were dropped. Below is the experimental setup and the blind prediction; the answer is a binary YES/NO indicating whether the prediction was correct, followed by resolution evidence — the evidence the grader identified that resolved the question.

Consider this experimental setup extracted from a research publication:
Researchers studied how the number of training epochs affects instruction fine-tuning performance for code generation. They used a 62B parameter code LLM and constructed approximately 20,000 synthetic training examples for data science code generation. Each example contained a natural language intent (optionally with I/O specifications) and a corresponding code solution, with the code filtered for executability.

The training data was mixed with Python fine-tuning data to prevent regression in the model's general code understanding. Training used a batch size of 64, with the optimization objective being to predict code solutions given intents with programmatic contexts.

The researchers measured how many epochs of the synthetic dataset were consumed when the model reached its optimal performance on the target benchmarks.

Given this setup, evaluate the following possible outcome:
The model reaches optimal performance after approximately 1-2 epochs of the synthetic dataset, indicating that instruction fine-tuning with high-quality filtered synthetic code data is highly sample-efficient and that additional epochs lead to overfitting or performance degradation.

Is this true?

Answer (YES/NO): YES